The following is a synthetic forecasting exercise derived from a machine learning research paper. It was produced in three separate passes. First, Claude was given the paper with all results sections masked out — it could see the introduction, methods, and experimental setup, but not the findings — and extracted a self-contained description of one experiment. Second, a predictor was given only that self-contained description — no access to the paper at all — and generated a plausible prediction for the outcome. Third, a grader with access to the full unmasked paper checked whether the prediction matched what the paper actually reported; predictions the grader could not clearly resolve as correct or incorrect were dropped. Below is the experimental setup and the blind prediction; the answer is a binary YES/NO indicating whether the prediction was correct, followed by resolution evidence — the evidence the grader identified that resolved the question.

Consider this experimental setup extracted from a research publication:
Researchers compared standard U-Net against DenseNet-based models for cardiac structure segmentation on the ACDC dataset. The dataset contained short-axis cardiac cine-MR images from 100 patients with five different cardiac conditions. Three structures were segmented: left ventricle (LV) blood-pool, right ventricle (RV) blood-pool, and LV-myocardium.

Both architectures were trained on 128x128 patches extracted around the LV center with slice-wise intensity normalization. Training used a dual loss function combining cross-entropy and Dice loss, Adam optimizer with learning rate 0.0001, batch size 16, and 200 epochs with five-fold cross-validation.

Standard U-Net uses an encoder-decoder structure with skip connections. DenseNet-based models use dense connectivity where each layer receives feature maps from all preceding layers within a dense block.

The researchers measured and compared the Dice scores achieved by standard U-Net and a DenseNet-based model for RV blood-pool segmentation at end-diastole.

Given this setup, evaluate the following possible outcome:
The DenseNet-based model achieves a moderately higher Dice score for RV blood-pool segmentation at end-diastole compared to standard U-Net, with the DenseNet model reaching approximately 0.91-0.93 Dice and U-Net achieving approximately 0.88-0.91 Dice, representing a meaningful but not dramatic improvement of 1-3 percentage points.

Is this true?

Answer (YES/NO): NO